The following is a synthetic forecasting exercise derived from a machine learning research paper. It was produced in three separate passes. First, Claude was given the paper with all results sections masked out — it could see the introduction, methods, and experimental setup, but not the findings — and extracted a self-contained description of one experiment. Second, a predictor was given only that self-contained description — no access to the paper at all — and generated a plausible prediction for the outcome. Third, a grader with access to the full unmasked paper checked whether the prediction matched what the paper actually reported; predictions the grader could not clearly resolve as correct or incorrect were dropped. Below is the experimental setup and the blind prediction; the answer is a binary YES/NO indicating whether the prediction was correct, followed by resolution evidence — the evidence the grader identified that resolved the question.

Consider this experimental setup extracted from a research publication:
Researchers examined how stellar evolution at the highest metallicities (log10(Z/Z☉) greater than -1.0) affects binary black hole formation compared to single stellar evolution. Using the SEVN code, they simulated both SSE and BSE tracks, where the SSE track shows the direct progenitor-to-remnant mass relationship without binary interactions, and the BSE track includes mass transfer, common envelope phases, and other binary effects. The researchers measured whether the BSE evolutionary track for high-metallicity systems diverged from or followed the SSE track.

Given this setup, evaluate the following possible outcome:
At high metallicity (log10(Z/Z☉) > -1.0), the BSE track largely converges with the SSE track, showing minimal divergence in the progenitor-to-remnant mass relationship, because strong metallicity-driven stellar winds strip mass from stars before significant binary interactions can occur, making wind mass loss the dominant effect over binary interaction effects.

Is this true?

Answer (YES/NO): YES